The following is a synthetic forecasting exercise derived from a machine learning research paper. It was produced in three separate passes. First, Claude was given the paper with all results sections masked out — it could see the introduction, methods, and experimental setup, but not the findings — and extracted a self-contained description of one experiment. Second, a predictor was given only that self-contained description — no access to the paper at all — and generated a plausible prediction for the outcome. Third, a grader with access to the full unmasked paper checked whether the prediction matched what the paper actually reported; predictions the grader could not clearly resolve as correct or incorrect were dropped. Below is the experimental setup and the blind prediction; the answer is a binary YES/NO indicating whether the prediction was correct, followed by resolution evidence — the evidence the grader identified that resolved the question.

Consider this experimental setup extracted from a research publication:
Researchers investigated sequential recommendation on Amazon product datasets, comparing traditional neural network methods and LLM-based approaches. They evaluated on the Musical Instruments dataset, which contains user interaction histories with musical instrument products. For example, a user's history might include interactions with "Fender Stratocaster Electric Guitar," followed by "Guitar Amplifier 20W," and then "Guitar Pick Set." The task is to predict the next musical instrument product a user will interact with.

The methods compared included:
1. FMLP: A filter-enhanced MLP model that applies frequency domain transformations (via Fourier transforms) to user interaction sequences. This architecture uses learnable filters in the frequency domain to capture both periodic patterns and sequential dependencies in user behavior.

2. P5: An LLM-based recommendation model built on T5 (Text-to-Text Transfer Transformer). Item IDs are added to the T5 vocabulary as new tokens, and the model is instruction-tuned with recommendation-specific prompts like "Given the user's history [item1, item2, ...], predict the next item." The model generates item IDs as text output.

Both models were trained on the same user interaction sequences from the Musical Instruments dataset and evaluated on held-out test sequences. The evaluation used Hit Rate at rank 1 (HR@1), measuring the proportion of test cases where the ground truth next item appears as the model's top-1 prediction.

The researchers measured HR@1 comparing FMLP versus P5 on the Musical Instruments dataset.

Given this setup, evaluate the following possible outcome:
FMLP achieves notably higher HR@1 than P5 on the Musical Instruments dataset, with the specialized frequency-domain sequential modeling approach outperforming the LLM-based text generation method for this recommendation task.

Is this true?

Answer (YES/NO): NO